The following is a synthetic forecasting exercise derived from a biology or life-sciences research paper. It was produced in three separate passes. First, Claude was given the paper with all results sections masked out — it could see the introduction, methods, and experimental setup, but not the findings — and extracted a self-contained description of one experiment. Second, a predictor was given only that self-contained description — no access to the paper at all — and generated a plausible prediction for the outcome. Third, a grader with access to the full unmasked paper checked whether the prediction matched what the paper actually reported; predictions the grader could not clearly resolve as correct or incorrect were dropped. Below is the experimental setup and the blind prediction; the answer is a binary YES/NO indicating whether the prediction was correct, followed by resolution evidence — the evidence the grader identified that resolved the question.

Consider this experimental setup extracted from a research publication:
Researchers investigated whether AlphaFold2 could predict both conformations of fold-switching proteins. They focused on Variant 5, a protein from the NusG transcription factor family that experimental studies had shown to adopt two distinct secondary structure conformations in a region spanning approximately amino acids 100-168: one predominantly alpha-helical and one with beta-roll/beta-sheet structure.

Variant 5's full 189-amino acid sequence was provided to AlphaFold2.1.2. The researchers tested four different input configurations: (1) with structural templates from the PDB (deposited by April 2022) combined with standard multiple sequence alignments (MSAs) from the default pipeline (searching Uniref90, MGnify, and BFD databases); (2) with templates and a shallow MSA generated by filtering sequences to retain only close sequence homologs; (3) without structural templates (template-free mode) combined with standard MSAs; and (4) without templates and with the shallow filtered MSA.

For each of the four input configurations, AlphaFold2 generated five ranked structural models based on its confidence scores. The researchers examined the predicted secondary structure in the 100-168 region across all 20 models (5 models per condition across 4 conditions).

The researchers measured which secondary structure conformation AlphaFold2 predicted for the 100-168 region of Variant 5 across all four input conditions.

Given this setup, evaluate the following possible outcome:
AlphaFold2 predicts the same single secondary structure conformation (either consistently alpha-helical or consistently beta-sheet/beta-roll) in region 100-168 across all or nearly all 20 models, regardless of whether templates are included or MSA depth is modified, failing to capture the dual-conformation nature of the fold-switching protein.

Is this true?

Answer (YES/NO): YES